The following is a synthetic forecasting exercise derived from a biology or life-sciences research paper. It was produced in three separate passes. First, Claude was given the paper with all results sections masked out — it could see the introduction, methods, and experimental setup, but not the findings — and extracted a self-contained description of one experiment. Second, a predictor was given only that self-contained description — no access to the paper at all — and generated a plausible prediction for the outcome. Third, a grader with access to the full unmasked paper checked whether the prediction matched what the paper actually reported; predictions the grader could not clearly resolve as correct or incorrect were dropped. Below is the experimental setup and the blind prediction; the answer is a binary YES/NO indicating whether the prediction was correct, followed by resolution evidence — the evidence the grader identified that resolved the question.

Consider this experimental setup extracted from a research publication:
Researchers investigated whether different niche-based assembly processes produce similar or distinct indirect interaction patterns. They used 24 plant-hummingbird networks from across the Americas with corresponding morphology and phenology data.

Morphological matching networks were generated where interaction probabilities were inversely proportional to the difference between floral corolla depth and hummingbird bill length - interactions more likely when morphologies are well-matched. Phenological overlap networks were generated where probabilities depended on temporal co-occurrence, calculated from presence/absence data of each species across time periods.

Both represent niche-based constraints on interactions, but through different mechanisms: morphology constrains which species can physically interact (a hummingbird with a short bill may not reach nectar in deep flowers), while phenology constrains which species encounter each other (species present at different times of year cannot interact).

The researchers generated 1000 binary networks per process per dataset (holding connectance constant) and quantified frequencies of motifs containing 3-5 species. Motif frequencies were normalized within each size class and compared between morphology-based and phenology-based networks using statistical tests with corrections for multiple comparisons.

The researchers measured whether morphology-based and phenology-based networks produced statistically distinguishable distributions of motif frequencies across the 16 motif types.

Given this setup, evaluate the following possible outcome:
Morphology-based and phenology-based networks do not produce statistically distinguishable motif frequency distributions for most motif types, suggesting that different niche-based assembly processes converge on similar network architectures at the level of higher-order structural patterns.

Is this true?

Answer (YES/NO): YES